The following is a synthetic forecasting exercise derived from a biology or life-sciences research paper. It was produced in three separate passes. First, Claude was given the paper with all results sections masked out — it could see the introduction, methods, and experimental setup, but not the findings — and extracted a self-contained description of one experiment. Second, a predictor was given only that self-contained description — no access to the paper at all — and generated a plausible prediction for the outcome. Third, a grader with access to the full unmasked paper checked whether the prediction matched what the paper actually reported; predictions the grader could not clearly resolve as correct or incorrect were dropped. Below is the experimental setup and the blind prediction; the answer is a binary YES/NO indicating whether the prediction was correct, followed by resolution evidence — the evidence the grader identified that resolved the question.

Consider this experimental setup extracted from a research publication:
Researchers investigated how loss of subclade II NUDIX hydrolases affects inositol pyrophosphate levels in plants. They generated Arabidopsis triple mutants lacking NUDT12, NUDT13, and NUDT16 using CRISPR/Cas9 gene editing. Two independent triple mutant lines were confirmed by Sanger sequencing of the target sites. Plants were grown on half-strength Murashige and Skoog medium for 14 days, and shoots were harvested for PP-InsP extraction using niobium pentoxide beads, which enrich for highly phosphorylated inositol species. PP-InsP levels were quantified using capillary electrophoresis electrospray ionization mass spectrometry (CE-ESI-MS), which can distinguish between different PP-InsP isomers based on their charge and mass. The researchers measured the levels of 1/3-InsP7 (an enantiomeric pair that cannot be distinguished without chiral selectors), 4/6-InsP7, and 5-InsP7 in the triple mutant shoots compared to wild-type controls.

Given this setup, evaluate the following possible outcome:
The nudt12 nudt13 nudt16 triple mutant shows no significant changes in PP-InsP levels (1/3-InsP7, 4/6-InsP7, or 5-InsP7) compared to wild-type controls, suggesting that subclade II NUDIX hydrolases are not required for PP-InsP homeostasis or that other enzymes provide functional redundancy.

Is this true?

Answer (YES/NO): NO